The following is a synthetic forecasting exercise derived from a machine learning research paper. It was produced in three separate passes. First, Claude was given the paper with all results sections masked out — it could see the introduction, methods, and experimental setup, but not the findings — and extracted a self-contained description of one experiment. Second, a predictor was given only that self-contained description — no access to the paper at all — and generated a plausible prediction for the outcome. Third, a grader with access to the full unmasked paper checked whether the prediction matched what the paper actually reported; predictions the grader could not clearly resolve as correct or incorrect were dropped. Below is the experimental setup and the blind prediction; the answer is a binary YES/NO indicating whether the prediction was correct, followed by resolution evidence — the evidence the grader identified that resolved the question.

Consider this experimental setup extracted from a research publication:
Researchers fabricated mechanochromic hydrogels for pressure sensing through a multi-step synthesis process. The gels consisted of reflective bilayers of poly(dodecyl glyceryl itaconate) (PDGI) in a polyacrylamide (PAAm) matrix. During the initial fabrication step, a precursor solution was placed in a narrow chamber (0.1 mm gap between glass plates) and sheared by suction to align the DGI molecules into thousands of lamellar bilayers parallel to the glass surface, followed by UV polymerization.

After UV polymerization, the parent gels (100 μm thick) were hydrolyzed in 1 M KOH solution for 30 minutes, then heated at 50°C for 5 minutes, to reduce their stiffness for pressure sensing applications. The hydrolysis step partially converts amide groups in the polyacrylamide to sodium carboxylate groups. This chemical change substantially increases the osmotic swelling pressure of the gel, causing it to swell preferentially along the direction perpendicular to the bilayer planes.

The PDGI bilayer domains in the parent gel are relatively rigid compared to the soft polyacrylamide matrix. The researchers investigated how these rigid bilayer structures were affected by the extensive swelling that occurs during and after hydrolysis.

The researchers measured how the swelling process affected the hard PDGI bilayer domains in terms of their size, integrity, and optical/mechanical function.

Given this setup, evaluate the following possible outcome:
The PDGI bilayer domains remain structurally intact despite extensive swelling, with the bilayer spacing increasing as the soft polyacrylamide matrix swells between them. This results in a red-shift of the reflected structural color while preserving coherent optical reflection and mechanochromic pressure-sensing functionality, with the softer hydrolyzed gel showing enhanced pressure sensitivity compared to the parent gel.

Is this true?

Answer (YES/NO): NO